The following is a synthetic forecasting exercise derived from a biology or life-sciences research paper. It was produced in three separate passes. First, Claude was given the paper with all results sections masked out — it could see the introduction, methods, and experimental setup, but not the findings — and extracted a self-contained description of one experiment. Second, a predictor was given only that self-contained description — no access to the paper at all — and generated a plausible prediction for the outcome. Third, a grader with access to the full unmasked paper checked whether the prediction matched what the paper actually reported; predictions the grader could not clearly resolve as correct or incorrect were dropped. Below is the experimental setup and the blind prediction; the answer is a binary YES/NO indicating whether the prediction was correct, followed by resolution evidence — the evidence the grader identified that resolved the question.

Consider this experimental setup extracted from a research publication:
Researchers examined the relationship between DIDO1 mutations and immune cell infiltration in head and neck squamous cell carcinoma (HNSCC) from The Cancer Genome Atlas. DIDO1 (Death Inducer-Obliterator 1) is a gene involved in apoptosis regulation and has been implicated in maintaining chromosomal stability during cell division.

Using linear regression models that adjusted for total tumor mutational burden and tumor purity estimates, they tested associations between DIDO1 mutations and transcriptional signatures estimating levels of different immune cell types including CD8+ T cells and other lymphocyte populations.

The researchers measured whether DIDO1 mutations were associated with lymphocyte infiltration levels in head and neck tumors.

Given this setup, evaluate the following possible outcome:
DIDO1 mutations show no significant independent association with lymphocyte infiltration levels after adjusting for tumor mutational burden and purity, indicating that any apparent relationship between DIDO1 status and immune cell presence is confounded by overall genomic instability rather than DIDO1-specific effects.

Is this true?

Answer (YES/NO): NO